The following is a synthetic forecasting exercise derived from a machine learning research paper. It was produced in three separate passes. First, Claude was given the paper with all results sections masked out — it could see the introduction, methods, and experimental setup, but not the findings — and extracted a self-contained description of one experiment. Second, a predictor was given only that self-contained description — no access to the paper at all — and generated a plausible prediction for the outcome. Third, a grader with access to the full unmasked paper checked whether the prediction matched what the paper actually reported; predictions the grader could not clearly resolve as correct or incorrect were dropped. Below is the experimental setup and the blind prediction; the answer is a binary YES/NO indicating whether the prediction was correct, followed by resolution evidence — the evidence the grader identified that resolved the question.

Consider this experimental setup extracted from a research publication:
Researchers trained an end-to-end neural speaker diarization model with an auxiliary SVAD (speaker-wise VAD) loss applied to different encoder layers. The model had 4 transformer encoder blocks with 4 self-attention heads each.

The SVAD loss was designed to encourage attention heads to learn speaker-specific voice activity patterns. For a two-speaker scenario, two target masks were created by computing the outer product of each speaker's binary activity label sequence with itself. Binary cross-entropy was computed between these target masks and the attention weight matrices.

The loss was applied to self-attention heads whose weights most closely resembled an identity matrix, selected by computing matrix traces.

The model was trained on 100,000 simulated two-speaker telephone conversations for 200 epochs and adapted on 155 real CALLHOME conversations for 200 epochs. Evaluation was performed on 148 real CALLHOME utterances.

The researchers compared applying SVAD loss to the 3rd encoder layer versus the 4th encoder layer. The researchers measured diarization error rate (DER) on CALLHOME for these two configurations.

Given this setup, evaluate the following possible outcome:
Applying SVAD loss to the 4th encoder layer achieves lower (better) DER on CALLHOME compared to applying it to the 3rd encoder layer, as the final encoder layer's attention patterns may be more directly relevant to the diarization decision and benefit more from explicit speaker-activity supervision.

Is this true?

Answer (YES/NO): YES